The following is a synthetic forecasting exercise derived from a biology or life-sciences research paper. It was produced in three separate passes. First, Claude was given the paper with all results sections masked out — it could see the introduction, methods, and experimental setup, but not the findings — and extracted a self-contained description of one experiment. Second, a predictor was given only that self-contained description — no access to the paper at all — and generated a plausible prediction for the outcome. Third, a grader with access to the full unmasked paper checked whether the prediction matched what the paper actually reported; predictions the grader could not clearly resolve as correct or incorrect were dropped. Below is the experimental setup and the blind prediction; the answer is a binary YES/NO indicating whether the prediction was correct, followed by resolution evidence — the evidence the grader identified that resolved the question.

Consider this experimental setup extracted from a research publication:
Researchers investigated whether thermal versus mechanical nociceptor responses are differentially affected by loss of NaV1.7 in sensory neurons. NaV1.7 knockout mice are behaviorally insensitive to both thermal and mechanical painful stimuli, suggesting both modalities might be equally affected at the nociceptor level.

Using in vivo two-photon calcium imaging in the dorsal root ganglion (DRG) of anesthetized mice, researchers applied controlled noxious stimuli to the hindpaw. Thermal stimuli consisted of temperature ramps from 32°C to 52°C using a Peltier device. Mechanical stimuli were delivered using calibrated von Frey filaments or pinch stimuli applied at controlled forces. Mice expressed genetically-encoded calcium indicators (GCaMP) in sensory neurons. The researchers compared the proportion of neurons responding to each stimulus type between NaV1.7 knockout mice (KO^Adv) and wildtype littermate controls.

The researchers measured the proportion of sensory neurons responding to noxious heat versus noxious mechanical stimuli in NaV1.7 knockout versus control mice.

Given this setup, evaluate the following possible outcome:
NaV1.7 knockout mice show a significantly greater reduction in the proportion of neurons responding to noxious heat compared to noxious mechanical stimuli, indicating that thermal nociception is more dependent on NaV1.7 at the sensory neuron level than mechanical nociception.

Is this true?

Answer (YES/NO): NO